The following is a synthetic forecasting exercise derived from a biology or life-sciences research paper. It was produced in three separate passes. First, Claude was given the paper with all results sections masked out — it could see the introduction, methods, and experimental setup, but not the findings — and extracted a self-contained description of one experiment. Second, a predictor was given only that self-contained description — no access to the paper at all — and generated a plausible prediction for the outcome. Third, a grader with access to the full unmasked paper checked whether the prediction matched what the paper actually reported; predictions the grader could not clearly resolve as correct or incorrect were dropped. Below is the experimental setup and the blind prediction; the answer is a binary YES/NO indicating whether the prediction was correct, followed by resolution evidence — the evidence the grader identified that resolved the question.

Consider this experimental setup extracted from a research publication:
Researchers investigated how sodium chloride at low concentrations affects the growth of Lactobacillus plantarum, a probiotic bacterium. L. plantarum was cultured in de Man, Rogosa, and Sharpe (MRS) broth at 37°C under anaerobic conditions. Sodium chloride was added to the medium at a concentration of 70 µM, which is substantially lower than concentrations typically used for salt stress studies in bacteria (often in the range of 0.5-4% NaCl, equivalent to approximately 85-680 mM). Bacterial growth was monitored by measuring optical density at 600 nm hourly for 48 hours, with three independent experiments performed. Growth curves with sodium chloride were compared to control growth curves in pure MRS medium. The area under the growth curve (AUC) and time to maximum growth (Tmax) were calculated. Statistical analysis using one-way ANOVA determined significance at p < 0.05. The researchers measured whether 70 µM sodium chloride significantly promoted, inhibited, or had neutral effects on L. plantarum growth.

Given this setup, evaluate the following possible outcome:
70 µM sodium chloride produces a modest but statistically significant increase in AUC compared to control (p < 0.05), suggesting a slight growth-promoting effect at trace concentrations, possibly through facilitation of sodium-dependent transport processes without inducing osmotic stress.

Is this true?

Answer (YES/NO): NO